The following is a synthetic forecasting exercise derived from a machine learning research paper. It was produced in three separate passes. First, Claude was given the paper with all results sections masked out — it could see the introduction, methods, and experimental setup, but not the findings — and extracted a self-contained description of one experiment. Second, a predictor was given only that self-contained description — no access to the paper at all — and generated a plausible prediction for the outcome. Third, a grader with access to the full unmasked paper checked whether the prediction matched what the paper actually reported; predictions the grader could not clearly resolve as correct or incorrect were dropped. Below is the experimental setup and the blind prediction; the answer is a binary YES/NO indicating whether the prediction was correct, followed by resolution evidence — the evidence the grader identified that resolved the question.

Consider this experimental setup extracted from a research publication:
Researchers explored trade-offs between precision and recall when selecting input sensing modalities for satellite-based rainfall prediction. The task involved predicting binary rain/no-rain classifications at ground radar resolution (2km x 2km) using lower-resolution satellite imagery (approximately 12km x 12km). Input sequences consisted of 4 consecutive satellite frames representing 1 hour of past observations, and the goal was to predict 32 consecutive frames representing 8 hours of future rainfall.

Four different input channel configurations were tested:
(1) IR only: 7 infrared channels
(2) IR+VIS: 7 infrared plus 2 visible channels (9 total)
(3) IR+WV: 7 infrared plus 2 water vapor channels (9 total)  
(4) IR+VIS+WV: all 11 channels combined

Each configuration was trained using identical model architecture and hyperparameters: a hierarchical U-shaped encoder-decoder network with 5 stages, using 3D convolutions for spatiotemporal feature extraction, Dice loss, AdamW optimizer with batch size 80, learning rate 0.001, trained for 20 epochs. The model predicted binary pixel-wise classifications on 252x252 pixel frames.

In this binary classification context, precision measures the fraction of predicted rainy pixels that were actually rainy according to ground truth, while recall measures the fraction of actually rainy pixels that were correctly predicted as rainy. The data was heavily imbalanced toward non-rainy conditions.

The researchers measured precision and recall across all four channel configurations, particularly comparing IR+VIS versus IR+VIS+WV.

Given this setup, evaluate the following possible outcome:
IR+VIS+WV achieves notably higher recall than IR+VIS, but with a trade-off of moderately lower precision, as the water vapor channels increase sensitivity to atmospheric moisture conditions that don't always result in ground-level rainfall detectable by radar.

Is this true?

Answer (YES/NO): YES